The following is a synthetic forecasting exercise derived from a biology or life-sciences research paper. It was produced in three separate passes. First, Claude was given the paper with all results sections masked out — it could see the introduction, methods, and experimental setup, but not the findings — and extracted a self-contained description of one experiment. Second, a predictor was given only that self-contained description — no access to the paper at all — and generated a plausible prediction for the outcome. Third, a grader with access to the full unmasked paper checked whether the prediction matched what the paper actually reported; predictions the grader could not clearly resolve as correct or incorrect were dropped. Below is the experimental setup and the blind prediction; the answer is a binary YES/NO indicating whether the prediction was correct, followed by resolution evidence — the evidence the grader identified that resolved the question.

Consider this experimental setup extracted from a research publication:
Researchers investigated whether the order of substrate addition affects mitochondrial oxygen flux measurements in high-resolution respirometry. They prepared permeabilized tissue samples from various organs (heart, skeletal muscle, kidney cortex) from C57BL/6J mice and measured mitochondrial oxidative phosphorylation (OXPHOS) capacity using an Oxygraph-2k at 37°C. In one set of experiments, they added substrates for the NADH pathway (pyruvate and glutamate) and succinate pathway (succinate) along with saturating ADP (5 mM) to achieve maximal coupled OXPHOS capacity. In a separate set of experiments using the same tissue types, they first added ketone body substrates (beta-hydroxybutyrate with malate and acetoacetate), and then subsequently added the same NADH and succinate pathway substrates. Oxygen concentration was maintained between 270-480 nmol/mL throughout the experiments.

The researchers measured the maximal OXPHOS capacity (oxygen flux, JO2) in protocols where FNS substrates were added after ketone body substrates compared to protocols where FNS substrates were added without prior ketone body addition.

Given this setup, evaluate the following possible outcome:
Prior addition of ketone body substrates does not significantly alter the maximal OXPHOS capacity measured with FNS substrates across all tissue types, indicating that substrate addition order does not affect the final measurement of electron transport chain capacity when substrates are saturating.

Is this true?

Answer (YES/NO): NO